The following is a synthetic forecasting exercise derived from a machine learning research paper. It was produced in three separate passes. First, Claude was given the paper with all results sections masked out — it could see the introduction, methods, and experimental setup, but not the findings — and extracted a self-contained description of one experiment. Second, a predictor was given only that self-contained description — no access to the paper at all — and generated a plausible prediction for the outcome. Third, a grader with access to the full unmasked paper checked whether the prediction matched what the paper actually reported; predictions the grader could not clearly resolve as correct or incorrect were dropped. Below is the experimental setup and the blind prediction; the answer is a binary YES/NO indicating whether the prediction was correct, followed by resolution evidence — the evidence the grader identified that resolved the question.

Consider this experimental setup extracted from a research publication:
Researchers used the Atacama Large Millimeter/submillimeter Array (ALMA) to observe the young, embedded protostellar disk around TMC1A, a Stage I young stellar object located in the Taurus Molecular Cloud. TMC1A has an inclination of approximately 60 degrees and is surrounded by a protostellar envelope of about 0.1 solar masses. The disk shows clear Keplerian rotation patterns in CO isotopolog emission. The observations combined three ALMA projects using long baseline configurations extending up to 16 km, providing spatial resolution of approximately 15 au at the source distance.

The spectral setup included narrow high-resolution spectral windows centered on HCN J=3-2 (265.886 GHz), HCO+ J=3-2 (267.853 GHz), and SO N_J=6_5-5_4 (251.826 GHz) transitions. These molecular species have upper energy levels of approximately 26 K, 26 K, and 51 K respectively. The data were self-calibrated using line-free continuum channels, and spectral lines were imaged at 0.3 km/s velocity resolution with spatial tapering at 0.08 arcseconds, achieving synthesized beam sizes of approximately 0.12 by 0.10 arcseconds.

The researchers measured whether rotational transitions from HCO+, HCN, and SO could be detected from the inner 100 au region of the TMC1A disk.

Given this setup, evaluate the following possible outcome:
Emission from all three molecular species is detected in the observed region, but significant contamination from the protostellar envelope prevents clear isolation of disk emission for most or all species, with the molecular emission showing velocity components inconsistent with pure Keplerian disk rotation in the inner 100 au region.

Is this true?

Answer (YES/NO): NO